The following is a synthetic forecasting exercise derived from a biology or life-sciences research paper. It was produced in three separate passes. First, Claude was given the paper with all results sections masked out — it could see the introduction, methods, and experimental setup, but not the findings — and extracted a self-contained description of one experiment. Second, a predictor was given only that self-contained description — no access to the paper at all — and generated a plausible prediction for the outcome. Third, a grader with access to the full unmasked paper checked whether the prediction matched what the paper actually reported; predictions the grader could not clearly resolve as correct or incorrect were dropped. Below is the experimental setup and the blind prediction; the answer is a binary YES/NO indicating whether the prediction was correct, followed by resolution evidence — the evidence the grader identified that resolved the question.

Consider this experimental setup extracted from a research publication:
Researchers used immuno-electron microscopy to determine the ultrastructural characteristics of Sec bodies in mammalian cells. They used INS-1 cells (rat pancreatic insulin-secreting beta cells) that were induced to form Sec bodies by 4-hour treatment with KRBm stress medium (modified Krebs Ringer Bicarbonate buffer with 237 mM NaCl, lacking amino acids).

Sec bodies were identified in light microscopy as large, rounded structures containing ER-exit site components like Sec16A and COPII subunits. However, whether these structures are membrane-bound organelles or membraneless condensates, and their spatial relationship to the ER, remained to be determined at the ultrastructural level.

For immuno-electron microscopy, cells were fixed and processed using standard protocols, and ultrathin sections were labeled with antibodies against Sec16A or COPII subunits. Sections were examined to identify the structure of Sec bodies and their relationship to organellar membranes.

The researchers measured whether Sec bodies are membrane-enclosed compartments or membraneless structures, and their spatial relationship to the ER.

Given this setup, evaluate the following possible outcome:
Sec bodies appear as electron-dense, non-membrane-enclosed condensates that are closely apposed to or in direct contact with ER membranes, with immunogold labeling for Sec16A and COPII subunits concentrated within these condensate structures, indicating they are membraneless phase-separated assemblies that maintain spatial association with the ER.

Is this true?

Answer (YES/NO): NO